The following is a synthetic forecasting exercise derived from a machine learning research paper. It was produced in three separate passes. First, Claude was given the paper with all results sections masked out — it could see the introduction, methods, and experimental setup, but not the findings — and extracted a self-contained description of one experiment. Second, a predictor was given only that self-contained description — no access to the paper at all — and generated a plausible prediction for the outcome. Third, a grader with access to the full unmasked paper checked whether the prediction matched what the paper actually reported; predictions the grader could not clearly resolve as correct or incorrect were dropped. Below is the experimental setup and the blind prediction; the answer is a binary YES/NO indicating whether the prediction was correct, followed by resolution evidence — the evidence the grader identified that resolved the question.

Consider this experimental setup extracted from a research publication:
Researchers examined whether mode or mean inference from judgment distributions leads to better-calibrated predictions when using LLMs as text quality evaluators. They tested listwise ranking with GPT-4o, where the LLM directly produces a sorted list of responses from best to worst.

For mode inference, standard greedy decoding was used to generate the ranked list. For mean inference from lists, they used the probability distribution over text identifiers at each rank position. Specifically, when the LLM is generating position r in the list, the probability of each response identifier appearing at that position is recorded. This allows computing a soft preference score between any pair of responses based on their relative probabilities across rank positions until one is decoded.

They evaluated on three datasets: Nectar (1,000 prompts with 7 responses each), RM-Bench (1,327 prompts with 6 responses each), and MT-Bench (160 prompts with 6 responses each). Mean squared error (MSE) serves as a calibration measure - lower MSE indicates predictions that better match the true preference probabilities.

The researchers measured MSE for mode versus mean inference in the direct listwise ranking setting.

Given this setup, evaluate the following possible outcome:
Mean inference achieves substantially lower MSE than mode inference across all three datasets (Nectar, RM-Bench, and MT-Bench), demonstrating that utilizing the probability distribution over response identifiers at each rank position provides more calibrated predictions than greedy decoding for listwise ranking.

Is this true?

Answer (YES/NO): YES